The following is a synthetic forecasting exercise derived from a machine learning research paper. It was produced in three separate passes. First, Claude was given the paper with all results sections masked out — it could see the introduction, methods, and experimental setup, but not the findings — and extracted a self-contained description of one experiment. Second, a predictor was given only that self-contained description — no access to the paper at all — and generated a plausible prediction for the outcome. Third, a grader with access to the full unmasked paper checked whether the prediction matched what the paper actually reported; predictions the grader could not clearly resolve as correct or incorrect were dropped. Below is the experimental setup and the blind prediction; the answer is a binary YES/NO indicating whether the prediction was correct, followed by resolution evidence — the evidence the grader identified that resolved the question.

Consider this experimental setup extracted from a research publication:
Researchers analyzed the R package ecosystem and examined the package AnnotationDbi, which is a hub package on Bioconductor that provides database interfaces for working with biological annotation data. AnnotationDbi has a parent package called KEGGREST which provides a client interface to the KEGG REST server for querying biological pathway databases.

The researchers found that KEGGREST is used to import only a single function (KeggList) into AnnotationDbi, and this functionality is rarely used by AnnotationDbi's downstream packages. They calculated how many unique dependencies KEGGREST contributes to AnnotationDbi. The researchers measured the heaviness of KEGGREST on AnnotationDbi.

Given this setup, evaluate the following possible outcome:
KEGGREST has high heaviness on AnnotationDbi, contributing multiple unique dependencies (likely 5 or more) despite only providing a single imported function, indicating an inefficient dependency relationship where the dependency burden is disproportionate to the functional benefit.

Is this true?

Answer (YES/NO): YES